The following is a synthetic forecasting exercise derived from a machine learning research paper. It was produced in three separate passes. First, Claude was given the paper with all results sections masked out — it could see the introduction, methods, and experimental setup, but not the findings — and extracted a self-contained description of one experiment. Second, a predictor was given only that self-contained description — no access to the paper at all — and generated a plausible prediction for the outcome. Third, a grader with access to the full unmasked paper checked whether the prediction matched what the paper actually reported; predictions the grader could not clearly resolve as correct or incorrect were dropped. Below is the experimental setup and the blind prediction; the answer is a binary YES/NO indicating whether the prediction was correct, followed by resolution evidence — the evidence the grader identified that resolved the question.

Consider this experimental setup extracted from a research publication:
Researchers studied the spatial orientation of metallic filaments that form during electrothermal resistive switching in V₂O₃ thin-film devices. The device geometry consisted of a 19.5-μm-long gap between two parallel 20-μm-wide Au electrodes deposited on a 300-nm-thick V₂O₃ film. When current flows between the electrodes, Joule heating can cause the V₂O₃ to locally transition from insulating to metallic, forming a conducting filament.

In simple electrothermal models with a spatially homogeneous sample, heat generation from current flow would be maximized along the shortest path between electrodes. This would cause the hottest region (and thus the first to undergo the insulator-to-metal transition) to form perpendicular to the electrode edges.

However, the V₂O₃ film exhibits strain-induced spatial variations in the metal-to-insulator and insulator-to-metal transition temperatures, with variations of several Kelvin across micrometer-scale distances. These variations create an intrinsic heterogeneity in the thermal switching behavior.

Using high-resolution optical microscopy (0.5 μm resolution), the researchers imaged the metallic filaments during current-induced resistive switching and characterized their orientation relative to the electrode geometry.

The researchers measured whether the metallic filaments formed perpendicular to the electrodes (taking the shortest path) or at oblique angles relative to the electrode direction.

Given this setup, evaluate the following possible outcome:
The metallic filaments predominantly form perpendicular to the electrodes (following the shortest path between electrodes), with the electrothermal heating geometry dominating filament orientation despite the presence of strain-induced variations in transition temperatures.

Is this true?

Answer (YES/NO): NO